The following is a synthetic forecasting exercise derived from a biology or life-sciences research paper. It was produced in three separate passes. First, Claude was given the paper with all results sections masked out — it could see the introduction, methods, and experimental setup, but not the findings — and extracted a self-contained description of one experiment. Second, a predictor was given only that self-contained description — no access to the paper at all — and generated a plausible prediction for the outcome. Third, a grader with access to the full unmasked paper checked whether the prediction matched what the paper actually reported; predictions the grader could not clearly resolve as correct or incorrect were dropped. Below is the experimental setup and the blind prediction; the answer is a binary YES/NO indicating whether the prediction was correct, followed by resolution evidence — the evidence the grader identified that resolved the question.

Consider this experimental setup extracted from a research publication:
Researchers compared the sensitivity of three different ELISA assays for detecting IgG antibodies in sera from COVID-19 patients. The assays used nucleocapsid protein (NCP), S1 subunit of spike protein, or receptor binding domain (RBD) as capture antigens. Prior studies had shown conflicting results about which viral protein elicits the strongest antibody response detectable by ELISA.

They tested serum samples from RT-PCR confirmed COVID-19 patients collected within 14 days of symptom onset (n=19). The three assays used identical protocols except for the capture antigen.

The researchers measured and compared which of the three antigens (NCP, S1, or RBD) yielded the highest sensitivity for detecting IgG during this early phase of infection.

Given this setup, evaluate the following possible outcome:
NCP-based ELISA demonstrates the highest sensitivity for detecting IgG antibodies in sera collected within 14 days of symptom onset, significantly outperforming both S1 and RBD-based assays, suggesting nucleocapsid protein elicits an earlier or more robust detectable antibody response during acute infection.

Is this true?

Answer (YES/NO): NO